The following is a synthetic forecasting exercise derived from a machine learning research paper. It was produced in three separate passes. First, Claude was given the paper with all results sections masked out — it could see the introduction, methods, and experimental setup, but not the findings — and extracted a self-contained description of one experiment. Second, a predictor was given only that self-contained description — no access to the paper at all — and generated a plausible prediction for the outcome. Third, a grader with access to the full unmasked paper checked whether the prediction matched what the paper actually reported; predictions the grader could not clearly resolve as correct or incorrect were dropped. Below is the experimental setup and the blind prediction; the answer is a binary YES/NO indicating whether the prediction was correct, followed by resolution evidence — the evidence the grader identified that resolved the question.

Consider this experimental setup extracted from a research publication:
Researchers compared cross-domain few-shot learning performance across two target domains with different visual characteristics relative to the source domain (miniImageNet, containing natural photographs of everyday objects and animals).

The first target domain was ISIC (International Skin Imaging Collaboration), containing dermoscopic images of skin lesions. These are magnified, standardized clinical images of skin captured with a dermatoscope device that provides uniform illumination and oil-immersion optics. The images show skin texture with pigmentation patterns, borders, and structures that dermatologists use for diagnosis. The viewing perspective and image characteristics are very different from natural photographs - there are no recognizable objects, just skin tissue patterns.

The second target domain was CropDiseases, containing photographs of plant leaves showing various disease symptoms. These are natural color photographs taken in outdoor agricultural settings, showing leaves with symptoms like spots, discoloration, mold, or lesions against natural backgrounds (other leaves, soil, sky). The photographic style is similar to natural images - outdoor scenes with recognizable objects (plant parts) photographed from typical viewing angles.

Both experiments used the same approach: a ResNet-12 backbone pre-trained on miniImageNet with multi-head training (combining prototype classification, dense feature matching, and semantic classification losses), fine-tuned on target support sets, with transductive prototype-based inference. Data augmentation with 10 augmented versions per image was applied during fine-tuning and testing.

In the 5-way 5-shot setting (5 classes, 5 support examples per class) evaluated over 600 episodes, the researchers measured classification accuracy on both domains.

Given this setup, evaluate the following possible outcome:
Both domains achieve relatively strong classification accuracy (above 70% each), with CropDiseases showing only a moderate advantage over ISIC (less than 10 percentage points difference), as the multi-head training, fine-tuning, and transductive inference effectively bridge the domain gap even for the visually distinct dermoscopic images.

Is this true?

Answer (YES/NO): NO